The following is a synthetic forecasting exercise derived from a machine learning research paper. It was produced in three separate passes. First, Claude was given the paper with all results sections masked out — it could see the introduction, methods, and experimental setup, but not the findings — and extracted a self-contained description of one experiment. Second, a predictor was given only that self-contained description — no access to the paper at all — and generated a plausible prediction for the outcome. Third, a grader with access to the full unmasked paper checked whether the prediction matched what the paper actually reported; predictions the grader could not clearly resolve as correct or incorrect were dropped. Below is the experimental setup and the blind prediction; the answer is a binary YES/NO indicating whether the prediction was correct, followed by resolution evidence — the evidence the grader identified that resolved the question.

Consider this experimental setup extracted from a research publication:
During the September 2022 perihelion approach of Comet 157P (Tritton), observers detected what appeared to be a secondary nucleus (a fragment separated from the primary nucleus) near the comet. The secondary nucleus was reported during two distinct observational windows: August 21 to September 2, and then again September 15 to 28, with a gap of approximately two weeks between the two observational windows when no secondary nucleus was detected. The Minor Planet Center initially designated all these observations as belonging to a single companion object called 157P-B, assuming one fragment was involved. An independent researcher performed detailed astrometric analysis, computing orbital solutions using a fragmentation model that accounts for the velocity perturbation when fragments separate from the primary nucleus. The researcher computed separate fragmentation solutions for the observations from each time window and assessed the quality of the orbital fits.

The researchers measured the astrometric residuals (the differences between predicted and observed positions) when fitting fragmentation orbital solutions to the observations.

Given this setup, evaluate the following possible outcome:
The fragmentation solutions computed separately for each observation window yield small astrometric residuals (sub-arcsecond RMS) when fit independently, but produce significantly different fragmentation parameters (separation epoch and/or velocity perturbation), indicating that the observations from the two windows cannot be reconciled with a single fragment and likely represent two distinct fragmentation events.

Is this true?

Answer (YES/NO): NO